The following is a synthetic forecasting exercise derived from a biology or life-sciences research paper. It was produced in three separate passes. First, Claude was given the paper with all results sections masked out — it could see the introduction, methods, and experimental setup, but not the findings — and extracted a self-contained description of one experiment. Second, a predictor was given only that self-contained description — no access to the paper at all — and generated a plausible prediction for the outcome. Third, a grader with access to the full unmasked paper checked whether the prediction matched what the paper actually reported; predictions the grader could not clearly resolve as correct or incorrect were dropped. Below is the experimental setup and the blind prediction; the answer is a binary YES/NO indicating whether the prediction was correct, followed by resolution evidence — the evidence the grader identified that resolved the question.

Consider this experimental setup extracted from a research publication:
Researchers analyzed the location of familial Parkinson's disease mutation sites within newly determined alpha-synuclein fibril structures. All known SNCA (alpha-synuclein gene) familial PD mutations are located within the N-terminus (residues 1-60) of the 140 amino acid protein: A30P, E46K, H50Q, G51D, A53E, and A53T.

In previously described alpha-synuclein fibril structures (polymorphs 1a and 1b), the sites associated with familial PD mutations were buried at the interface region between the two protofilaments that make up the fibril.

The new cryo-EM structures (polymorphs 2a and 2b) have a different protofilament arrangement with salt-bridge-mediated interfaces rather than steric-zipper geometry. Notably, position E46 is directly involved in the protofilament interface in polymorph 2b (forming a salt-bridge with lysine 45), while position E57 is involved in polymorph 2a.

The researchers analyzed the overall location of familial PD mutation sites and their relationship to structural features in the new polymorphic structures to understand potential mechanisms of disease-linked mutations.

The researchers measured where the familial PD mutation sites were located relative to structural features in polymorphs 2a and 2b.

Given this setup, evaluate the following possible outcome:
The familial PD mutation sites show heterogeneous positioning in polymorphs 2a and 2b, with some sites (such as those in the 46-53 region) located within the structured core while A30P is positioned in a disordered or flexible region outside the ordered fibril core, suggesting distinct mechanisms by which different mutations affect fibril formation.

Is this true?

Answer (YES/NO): NO